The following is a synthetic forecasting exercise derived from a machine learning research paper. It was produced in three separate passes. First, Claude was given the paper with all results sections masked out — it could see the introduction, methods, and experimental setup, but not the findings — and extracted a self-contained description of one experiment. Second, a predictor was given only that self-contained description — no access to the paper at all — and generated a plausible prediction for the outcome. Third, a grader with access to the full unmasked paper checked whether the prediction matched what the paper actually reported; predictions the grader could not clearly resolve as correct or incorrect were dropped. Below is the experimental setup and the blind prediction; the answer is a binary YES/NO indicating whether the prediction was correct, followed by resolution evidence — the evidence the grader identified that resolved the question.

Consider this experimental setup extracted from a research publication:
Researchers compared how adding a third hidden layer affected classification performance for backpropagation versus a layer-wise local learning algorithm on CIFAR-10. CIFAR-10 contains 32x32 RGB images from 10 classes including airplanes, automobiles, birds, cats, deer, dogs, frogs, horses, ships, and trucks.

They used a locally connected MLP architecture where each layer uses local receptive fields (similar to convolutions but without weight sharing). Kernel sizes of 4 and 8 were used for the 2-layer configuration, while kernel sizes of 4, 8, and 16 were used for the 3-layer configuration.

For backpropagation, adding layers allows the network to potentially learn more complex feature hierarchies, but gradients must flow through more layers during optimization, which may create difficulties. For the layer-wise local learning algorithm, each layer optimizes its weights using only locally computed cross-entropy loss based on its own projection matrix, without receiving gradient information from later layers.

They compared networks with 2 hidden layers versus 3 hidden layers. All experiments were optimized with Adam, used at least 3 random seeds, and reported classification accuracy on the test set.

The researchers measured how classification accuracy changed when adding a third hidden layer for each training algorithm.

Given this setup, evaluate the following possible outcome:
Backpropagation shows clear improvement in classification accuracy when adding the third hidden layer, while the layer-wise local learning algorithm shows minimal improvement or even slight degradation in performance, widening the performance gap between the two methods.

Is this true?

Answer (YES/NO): NO